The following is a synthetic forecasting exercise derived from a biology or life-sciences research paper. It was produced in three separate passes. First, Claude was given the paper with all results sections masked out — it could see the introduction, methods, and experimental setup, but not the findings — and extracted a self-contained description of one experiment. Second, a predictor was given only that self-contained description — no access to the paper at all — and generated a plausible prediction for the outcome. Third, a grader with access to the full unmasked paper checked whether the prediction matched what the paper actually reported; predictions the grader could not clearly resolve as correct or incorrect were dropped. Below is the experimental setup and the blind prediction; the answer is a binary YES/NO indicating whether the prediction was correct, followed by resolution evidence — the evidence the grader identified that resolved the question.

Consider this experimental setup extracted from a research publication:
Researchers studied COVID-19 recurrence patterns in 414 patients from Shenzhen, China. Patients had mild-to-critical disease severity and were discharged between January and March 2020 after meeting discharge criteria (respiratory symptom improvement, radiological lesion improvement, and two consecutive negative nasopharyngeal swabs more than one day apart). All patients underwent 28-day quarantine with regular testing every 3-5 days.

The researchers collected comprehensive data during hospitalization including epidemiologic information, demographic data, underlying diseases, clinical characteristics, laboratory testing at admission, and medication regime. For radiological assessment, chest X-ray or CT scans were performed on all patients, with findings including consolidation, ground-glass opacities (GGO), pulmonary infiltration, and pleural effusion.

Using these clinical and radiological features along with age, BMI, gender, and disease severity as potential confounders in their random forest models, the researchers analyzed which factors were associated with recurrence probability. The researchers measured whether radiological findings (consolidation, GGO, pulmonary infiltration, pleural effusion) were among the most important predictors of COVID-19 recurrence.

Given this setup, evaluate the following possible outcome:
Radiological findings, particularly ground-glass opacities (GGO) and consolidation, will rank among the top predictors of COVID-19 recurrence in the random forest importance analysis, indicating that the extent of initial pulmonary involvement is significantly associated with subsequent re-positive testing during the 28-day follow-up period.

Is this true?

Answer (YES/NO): NO